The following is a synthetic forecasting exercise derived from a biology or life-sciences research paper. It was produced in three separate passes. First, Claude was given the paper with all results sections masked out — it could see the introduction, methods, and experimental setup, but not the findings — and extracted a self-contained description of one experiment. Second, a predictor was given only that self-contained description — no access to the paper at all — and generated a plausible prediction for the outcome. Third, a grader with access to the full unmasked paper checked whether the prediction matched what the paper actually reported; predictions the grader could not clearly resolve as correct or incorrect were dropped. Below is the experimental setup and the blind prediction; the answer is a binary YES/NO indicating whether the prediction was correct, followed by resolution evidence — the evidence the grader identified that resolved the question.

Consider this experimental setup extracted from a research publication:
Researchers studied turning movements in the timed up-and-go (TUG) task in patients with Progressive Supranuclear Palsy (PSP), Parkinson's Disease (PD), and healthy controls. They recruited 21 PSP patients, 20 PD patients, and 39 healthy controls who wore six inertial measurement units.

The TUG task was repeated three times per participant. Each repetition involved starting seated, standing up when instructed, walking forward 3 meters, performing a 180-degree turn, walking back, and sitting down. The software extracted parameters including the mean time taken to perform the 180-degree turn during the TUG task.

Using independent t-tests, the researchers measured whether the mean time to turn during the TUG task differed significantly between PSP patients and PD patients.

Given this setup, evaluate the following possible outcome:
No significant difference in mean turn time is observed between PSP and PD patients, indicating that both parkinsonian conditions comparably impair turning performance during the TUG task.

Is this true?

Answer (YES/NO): NO